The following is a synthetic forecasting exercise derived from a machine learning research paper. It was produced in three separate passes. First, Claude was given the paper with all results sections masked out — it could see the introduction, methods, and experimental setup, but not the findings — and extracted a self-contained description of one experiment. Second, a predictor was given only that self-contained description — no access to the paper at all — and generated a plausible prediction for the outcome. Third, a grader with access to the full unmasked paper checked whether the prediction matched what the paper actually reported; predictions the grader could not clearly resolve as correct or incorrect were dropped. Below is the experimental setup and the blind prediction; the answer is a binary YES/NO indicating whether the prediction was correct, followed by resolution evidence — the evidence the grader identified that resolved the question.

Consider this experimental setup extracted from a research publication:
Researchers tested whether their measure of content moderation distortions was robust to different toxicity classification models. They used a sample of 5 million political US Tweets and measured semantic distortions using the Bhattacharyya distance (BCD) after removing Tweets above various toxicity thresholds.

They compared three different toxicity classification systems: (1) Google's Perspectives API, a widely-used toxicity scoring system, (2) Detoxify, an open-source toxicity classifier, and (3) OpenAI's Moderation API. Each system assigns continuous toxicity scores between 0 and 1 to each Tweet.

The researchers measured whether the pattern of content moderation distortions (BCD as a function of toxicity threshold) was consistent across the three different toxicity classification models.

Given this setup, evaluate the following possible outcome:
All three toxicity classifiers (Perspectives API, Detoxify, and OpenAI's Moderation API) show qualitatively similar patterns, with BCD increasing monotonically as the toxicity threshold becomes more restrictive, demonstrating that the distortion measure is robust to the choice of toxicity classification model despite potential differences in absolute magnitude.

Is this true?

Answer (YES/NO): YES